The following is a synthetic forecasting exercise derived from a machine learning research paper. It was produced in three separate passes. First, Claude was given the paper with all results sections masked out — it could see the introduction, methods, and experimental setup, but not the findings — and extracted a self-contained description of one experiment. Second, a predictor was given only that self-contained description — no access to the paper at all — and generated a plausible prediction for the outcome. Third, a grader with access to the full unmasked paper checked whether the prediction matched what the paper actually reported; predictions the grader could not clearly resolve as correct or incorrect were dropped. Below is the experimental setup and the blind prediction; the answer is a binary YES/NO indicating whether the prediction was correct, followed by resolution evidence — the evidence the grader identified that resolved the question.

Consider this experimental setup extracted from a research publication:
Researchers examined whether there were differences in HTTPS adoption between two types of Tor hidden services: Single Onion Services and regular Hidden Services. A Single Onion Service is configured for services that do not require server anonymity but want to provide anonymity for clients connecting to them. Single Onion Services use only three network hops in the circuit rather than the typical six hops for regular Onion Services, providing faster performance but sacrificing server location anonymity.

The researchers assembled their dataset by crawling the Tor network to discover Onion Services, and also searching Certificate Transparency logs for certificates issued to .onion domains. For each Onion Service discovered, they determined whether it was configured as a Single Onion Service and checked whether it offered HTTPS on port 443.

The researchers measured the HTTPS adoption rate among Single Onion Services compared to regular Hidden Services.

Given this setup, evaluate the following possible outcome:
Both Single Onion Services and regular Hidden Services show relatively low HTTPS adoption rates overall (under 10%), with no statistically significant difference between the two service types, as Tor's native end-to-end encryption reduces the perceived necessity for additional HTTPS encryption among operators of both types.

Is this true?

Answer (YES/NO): NO